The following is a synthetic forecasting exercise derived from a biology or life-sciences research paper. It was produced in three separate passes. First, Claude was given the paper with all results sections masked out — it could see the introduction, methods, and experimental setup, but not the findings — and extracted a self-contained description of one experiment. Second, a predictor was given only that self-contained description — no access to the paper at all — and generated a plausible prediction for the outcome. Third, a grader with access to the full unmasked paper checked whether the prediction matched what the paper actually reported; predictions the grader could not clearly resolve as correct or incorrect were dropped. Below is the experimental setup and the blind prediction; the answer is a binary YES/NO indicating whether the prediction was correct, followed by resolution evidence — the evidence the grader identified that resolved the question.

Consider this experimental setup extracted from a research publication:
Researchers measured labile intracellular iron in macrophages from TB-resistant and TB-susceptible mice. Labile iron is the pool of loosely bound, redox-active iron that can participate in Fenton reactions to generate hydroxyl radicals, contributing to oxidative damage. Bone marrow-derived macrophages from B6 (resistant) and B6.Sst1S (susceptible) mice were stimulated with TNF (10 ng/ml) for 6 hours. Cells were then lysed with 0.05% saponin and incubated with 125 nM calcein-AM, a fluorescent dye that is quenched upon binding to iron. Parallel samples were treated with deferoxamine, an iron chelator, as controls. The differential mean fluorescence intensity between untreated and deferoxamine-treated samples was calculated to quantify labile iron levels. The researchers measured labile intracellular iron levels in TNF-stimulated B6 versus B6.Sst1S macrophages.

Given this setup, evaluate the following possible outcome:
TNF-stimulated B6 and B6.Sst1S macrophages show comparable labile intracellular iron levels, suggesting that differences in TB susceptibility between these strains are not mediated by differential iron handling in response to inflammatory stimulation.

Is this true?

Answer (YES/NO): NO